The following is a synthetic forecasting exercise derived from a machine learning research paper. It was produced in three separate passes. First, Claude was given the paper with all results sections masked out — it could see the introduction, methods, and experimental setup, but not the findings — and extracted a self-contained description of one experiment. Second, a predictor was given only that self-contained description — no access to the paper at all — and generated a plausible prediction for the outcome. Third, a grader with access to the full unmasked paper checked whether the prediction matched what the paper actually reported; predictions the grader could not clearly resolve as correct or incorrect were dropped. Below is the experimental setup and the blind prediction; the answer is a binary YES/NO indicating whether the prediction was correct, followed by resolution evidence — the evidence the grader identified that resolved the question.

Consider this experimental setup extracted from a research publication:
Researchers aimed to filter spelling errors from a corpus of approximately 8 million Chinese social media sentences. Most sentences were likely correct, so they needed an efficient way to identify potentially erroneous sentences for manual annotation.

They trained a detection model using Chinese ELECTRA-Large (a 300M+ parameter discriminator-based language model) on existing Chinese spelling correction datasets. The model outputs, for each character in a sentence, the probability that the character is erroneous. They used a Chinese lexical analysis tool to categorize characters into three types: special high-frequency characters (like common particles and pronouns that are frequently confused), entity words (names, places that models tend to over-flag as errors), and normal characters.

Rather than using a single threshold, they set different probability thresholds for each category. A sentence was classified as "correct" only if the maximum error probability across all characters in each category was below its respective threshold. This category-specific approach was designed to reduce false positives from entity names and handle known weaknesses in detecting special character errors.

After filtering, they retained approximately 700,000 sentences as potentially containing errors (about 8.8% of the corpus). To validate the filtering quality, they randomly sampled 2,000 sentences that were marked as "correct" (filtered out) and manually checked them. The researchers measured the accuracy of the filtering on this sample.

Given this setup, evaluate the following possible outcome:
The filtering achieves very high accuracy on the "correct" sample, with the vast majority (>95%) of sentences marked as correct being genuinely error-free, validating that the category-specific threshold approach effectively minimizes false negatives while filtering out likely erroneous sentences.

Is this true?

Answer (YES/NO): YES